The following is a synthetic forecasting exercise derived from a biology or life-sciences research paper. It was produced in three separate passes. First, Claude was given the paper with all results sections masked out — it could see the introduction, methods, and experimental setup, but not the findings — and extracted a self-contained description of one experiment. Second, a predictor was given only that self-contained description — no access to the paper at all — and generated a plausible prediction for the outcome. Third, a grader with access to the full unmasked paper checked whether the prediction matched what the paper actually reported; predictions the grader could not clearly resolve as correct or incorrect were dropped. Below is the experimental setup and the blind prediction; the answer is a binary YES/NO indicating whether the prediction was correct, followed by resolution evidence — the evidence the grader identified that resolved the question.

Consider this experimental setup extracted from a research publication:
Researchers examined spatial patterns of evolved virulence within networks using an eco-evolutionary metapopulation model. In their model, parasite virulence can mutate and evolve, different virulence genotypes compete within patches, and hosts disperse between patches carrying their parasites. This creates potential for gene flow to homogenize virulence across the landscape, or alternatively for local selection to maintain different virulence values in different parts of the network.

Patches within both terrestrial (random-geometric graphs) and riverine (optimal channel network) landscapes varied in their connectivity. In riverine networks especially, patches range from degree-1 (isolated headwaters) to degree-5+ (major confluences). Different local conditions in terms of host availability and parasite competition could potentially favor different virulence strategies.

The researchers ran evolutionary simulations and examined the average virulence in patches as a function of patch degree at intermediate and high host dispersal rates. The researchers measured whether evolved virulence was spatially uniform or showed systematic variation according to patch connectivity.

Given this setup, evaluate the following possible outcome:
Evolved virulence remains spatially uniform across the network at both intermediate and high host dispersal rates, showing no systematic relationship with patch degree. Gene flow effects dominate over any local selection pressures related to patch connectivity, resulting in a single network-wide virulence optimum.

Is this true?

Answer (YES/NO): YES